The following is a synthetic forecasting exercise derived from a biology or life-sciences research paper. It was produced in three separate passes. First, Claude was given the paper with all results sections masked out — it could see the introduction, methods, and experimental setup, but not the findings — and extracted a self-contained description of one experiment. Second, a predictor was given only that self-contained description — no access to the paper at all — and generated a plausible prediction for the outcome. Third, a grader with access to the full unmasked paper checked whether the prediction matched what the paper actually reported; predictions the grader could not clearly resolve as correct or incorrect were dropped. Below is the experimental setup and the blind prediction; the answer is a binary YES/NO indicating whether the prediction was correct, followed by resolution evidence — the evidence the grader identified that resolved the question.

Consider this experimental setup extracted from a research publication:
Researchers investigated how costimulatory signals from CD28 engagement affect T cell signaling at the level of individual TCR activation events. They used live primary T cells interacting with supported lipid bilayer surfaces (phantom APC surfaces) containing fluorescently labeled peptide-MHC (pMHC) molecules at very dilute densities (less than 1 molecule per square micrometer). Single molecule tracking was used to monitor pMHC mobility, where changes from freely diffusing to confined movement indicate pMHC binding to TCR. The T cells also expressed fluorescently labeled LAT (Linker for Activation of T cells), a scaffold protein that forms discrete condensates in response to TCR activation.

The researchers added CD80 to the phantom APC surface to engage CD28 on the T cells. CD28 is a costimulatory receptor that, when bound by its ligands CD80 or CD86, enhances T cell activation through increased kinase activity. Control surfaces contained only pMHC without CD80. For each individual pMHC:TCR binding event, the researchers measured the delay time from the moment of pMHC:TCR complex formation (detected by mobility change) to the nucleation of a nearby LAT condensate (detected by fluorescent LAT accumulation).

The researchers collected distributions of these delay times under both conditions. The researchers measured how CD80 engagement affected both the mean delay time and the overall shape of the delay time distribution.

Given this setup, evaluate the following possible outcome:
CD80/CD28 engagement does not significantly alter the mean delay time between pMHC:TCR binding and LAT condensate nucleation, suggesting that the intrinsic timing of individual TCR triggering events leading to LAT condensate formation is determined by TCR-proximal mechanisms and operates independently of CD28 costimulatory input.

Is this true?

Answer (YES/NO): NO